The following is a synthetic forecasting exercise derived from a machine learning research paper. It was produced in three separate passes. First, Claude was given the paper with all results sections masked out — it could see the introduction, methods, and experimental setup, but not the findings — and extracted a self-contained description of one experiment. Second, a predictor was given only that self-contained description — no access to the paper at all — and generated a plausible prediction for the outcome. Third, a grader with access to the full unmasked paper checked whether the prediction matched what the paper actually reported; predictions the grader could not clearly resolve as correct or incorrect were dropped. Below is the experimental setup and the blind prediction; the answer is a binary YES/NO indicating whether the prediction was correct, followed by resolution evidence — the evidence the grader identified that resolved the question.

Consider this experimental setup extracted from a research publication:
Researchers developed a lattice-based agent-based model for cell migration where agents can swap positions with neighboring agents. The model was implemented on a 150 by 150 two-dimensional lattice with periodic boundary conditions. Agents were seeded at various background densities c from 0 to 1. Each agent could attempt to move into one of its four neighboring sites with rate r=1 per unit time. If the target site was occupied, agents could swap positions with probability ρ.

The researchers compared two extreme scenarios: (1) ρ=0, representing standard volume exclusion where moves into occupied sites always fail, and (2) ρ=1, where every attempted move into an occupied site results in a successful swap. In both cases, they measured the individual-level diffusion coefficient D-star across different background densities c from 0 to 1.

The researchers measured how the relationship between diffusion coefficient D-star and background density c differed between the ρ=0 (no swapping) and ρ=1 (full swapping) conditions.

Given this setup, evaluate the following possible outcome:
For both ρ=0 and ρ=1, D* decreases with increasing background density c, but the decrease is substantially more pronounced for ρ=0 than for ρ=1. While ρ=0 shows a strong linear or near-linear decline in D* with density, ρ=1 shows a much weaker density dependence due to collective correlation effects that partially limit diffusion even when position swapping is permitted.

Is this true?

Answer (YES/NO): NO